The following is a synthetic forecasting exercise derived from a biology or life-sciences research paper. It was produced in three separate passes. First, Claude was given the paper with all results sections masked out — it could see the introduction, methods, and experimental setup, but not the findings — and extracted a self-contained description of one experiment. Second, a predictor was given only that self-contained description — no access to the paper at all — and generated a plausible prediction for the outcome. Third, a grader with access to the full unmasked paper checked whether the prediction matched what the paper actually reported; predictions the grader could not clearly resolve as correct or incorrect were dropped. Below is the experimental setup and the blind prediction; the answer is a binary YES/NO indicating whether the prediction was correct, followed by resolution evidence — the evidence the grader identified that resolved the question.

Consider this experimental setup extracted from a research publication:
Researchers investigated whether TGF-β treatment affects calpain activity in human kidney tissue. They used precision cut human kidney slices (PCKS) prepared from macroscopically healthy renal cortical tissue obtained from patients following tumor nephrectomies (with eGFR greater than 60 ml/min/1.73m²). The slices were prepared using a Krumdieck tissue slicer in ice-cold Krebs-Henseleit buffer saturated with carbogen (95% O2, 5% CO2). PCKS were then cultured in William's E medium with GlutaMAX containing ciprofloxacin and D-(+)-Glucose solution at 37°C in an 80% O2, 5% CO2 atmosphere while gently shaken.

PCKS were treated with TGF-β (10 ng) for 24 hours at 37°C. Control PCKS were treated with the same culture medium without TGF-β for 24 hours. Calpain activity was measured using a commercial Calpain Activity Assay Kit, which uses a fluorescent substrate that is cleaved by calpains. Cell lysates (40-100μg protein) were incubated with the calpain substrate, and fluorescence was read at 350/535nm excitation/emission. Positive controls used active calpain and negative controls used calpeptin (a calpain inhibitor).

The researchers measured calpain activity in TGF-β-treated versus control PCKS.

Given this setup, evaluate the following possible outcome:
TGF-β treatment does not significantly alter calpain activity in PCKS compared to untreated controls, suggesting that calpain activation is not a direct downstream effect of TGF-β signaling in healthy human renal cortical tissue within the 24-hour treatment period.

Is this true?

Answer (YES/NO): NO